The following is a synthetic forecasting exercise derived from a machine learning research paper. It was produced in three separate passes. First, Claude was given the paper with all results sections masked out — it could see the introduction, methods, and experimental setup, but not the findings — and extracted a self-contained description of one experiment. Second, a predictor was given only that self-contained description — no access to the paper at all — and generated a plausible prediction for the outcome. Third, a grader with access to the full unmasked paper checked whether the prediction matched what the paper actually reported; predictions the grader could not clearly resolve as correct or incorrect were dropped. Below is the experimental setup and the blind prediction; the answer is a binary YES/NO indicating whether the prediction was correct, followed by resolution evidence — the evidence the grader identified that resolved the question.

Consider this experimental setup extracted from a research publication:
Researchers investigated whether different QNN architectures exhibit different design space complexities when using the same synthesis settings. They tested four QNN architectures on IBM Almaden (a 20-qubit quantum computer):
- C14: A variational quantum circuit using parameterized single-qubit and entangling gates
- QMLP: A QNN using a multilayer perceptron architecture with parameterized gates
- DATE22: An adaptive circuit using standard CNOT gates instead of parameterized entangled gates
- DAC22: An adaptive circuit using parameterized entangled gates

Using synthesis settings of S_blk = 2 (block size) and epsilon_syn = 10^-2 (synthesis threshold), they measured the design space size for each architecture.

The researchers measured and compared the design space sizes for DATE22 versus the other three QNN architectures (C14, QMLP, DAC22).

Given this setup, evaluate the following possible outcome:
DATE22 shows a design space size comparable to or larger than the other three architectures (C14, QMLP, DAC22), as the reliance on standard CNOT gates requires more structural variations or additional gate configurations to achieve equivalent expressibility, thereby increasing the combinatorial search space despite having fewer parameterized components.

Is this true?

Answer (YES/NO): NO